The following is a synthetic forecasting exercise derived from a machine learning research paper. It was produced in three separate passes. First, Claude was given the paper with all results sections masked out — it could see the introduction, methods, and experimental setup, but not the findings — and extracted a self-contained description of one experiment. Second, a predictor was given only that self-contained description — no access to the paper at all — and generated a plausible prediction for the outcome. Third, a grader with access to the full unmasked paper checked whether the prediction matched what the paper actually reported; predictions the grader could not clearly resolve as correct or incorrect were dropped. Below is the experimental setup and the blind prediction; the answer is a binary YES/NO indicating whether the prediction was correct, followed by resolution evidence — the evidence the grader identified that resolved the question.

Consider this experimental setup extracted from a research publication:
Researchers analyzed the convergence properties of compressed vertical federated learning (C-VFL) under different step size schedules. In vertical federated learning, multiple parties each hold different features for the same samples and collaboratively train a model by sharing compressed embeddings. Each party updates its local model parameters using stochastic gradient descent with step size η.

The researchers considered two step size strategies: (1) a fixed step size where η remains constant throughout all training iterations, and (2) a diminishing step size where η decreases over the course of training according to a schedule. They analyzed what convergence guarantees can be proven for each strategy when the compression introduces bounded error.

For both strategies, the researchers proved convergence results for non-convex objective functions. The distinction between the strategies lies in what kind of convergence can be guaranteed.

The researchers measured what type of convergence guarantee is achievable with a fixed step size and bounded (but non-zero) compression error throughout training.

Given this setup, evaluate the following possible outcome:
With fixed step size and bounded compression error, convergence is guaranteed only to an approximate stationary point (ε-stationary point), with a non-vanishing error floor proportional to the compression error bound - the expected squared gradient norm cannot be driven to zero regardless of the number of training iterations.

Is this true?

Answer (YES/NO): YES